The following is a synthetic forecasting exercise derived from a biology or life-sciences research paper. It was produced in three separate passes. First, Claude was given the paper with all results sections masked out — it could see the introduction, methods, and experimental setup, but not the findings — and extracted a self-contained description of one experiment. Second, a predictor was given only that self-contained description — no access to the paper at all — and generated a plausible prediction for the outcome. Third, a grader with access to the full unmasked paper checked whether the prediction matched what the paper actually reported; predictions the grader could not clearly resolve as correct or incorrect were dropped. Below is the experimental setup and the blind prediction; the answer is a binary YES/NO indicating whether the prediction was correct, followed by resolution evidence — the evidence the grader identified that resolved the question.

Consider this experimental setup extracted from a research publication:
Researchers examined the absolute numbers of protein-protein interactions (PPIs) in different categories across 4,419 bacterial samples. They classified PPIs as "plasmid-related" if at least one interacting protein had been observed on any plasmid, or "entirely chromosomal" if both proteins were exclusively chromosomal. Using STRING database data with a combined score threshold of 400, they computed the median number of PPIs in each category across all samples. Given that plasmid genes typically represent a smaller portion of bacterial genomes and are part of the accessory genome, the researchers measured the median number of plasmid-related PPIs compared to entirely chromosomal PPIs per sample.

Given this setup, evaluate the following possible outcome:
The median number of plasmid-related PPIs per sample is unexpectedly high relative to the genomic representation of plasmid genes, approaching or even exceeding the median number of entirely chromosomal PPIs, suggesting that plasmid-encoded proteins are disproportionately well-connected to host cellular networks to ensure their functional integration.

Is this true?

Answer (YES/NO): YES